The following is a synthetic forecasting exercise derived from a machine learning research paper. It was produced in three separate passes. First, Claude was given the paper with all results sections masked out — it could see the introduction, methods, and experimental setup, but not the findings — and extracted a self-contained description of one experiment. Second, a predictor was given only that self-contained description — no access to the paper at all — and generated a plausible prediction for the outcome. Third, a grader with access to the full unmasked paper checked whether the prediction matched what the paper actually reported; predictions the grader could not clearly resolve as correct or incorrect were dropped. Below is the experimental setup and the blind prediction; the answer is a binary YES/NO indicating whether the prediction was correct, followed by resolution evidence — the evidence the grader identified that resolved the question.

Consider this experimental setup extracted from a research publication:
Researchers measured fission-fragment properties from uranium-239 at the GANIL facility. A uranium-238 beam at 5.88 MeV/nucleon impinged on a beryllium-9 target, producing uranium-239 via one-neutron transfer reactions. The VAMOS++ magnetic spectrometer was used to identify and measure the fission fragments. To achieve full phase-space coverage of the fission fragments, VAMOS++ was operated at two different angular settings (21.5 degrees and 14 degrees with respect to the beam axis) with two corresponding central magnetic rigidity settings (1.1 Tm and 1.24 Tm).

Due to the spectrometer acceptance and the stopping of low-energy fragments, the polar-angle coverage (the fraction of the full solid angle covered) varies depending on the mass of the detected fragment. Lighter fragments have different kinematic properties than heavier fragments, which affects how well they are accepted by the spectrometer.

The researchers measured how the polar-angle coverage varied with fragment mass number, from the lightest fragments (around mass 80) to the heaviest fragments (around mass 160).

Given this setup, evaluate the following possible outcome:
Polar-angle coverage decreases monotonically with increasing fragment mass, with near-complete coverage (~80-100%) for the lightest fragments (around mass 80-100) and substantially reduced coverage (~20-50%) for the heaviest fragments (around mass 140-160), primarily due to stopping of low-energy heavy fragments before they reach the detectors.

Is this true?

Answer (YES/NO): NO